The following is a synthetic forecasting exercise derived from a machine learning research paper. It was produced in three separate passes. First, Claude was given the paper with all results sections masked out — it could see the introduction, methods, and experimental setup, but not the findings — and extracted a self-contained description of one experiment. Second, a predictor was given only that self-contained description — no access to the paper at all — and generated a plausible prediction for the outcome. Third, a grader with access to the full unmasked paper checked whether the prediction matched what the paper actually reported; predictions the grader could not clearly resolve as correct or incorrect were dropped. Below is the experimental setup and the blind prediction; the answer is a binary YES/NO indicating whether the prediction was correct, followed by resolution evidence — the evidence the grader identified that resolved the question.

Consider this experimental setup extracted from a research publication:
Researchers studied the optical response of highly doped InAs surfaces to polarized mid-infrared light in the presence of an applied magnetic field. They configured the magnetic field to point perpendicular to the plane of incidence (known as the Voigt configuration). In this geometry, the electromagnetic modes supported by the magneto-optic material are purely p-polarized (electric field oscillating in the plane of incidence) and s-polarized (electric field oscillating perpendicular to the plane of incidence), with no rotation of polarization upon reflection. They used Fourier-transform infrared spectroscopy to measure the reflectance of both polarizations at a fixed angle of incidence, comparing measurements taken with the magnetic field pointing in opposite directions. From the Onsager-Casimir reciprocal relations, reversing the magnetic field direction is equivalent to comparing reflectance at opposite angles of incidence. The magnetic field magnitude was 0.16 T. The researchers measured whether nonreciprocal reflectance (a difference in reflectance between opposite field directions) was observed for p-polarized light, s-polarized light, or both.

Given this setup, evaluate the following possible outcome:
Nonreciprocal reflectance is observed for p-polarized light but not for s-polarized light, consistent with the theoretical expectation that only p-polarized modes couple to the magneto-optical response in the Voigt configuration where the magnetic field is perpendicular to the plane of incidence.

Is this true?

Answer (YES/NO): YES